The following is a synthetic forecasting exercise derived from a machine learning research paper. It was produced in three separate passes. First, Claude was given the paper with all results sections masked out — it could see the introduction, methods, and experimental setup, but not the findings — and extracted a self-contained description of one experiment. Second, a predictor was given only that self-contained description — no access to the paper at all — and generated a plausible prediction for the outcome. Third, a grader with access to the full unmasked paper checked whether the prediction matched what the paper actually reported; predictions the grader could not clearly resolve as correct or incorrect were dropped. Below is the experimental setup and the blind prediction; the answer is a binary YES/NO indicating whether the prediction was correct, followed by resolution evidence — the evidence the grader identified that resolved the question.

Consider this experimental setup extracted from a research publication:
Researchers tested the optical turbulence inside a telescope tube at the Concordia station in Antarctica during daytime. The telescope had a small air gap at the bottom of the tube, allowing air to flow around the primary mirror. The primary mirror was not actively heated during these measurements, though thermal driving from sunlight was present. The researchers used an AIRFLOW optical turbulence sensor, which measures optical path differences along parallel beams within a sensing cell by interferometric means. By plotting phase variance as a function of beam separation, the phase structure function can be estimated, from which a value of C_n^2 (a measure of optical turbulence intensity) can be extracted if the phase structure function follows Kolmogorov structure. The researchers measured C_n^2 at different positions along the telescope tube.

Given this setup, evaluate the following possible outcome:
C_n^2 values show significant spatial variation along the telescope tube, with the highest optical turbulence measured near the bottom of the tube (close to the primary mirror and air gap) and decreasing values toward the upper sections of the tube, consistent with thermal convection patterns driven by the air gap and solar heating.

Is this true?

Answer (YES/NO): YES